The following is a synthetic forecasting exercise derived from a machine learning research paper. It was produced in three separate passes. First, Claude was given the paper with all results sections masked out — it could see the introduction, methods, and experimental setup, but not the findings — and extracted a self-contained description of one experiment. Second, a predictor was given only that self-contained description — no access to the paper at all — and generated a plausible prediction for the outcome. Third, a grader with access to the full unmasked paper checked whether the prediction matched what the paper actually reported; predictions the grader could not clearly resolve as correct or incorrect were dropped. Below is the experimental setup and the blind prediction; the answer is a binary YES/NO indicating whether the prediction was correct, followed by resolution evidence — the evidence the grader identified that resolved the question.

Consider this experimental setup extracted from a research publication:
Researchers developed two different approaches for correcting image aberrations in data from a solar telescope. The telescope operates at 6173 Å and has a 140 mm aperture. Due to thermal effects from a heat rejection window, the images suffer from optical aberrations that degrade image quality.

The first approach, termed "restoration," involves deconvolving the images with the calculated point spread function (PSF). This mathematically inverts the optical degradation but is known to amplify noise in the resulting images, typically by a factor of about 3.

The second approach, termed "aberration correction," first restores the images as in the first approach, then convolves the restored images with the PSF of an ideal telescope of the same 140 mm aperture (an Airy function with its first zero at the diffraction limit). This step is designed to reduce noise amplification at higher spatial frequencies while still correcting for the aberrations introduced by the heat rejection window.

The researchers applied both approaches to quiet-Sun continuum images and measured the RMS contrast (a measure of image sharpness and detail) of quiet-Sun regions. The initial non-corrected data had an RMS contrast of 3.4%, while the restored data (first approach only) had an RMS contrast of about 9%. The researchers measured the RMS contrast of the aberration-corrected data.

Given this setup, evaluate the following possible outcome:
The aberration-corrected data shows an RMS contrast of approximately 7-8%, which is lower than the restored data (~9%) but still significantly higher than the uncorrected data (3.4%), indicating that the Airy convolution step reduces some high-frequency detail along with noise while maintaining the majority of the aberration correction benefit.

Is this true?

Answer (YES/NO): YES